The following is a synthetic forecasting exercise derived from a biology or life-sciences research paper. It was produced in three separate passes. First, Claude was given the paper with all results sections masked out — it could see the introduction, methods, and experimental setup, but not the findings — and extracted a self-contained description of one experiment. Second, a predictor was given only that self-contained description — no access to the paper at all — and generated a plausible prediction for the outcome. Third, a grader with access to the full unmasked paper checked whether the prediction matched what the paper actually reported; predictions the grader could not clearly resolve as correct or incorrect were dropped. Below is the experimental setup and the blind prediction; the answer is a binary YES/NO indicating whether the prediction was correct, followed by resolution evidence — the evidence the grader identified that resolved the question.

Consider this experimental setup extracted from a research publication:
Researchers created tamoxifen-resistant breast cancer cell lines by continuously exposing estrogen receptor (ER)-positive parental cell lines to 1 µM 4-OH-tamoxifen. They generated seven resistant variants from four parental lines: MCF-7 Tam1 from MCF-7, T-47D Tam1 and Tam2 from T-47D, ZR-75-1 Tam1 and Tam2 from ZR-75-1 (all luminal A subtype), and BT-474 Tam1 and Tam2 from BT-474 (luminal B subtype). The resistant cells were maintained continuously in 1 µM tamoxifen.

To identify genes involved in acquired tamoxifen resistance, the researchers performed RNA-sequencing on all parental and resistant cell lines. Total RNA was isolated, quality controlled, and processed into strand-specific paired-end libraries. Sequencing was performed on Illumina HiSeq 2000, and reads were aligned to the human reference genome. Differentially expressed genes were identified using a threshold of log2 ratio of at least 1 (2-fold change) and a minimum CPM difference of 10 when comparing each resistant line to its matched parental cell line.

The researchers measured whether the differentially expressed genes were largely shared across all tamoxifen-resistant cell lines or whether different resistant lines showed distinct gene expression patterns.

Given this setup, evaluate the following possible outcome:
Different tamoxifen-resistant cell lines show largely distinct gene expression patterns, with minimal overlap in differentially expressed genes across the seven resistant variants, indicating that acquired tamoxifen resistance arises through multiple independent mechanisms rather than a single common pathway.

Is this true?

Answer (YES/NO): YES